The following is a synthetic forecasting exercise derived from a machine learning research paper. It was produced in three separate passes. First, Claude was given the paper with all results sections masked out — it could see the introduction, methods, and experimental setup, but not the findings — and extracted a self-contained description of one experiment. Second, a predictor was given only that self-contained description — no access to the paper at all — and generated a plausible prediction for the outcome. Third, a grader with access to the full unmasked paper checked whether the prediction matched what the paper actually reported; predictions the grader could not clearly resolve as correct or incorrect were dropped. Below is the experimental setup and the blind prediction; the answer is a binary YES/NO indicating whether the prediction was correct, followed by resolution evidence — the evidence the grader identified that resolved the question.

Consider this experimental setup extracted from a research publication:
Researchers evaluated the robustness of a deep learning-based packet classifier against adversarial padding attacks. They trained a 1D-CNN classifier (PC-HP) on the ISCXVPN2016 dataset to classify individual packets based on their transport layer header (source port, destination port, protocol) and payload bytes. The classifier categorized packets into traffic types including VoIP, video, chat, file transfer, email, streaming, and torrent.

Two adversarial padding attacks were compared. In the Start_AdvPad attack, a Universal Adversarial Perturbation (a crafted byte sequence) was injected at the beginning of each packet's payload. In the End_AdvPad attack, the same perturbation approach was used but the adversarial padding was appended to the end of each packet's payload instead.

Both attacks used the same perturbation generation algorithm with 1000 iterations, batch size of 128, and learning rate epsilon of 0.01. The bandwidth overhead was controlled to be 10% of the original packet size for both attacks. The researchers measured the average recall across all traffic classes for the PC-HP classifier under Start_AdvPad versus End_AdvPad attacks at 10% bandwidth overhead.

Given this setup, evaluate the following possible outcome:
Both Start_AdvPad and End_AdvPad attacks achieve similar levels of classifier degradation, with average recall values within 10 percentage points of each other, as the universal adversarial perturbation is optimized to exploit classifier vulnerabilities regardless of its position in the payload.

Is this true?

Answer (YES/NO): NO